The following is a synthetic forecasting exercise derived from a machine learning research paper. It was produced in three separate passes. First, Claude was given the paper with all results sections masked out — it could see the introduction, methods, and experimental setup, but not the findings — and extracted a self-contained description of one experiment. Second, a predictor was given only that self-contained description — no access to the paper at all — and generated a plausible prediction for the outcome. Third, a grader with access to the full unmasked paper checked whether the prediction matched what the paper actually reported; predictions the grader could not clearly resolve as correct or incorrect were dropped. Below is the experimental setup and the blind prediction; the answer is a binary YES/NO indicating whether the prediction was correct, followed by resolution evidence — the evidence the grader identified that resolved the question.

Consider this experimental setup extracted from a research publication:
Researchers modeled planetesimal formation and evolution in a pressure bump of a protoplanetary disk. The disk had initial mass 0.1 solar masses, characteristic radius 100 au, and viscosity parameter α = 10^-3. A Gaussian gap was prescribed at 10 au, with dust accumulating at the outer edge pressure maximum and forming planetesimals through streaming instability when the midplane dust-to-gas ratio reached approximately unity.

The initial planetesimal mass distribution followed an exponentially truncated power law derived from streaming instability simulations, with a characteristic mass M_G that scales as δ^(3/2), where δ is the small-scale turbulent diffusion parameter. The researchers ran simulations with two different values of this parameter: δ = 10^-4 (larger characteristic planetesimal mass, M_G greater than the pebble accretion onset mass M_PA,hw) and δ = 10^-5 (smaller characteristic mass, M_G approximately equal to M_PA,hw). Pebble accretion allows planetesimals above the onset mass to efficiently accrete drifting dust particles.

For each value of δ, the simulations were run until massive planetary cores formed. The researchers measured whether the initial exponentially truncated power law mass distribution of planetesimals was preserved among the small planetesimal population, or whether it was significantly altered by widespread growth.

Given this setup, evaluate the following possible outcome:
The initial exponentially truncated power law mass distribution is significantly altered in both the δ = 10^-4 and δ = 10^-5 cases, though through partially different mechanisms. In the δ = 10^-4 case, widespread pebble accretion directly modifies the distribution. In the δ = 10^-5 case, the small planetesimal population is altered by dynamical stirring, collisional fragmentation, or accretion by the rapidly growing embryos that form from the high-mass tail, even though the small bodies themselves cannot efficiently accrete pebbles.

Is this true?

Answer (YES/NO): NO